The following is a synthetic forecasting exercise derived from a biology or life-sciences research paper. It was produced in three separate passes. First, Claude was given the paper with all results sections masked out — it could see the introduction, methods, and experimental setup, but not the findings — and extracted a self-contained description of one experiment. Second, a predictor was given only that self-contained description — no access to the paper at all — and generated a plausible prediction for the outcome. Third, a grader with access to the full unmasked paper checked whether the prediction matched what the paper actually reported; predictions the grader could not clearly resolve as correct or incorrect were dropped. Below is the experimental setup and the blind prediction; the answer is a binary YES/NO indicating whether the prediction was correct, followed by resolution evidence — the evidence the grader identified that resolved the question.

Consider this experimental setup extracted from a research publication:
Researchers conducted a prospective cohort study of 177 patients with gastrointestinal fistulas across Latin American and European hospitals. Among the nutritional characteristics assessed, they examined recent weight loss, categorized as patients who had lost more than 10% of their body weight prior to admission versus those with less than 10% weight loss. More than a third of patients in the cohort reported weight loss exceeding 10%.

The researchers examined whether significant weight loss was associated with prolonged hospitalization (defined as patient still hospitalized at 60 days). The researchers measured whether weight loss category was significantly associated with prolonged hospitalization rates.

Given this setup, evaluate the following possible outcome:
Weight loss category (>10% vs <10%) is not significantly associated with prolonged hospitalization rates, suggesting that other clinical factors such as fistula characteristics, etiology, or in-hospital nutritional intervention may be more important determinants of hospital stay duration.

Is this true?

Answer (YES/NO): YES